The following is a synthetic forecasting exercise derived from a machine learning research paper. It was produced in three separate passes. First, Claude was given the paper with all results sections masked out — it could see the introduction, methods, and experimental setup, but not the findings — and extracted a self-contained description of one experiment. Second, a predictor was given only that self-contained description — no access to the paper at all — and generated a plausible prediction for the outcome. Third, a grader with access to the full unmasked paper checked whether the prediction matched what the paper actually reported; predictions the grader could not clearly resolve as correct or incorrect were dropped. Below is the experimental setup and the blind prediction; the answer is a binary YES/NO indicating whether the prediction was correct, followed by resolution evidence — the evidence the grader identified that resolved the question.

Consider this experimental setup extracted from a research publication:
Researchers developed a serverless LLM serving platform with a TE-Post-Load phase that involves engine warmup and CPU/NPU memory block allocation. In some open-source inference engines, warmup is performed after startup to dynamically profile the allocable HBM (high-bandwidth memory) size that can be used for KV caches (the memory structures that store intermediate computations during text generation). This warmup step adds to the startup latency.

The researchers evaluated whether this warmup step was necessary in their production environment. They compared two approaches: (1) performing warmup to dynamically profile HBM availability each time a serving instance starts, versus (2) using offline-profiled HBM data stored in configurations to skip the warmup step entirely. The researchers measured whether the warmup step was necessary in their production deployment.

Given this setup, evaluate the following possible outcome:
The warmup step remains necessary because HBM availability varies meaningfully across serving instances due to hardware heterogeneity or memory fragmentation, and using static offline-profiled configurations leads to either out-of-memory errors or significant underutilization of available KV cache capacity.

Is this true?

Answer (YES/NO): NO